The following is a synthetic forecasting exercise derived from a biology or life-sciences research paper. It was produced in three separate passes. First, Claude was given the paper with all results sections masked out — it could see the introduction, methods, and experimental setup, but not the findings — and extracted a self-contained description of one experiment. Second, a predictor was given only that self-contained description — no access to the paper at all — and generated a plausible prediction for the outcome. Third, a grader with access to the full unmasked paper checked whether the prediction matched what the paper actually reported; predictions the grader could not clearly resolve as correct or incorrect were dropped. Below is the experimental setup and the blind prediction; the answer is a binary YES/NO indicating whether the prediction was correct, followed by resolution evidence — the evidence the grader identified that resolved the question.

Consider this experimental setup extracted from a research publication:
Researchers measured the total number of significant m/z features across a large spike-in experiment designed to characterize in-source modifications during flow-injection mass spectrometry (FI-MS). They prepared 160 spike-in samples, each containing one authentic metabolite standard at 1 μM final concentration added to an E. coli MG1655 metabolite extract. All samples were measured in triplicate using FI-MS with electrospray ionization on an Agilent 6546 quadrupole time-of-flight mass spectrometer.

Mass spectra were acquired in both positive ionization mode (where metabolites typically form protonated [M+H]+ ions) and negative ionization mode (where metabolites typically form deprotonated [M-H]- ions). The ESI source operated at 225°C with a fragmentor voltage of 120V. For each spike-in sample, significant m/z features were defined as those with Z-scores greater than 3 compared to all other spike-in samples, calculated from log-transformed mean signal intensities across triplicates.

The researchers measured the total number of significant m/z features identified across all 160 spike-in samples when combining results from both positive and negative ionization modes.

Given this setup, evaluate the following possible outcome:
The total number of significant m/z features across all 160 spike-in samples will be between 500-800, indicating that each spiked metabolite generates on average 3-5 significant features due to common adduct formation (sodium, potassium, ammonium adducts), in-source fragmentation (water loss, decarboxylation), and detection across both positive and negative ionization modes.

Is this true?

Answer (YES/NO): NO